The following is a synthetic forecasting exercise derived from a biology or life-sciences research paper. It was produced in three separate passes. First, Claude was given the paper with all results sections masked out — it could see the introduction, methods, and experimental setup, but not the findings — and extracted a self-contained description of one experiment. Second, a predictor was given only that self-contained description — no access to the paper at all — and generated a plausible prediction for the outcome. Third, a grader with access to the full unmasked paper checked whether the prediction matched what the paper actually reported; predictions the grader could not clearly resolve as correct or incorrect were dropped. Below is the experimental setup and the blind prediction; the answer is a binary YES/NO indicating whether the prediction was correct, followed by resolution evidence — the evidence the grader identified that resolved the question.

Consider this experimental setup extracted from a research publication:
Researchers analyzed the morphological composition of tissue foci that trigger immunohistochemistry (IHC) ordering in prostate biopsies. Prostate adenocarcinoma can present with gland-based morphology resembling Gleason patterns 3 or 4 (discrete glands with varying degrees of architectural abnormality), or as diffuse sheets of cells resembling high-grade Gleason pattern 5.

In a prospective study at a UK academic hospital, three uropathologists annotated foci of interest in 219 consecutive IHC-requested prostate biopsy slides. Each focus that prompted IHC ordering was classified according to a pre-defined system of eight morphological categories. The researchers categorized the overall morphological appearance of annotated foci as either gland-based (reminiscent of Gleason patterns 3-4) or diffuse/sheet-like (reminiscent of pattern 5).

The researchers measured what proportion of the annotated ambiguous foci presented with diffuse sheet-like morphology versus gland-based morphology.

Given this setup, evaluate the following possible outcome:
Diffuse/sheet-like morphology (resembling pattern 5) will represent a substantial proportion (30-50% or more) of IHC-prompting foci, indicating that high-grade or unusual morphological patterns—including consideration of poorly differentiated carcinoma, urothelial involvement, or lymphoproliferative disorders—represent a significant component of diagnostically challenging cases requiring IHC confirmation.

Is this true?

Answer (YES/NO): NO